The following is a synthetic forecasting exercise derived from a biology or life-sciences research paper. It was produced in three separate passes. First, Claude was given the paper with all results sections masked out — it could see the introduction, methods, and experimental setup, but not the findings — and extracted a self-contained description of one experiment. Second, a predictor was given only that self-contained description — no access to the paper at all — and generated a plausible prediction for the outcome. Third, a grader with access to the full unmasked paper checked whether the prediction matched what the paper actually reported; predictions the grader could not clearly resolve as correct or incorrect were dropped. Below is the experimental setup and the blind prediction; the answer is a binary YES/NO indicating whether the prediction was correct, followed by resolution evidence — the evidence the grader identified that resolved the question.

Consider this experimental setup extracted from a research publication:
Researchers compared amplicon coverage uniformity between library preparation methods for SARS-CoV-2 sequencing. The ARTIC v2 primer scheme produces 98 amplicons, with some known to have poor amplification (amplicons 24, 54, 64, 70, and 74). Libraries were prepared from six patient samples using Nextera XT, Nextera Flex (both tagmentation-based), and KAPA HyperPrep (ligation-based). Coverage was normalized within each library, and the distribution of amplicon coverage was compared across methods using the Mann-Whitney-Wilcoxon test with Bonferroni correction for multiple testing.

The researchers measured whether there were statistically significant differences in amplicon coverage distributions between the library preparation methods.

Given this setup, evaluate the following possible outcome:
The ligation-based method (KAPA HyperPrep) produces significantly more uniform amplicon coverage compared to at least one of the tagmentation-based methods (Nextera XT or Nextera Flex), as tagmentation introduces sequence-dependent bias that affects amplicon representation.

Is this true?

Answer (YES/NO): NO